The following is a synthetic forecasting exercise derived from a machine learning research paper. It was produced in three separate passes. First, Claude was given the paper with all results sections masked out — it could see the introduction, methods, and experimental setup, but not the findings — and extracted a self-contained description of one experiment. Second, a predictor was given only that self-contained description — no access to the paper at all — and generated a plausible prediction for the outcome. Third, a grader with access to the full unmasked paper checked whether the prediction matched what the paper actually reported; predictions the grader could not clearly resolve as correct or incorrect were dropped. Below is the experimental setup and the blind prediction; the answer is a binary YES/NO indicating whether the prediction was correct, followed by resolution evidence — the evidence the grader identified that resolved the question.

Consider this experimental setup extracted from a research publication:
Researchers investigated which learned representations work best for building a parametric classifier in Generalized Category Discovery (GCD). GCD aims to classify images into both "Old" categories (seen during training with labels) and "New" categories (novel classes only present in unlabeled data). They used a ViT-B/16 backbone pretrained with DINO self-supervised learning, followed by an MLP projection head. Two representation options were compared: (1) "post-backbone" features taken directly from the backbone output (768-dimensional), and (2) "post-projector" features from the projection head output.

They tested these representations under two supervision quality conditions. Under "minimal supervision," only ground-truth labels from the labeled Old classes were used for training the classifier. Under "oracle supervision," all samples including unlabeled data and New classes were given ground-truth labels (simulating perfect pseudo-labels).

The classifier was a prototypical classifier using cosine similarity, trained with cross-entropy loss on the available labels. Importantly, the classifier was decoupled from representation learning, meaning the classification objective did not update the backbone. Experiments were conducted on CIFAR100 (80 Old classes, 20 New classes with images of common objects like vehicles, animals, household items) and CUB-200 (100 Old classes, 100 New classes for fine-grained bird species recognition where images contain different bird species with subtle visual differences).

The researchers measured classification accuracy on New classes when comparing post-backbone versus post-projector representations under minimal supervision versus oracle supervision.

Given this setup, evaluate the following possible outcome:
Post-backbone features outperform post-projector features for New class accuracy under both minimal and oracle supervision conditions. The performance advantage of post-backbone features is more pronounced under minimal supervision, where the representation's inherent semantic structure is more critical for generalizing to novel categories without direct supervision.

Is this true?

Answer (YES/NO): NO